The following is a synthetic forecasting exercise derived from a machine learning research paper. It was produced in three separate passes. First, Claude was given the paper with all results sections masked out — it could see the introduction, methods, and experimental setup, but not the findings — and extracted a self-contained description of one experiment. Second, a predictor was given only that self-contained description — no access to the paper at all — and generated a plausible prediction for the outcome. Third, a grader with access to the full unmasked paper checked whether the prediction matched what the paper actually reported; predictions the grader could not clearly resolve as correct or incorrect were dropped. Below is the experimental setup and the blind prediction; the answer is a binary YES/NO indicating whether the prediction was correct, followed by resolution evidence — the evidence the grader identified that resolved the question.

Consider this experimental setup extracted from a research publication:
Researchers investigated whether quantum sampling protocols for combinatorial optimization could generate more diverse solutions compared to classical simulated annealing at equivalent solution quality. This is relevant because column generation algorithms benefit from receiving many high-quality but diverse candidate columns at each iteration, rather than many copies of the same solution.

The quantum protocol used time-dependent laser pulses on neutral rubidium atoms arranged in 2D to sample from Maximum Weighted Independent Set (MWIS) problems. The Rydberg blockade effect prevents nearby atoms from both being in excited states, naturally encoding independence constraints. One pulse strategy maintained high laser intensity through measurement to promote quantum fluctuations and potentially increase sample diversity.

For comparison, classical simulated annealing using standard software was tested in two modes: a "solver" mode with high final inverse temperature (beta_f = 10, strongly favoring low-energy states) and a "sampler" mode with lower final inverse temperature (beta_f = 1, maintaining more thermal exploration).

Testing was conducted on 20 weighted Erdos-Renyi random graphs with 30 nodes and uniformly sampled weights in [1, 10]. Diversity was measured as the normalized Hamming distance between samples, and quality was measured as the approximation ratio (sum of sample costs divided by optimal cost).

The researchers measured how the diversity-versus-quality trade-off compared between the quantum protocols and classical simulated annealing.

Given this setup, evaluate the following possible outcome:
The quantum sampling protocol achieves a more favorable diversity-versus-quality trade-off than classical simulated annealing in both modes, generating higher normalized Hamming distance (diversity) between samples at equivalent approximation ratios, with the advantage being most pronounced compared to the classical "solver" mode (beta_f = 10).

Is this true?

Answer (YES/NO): YES